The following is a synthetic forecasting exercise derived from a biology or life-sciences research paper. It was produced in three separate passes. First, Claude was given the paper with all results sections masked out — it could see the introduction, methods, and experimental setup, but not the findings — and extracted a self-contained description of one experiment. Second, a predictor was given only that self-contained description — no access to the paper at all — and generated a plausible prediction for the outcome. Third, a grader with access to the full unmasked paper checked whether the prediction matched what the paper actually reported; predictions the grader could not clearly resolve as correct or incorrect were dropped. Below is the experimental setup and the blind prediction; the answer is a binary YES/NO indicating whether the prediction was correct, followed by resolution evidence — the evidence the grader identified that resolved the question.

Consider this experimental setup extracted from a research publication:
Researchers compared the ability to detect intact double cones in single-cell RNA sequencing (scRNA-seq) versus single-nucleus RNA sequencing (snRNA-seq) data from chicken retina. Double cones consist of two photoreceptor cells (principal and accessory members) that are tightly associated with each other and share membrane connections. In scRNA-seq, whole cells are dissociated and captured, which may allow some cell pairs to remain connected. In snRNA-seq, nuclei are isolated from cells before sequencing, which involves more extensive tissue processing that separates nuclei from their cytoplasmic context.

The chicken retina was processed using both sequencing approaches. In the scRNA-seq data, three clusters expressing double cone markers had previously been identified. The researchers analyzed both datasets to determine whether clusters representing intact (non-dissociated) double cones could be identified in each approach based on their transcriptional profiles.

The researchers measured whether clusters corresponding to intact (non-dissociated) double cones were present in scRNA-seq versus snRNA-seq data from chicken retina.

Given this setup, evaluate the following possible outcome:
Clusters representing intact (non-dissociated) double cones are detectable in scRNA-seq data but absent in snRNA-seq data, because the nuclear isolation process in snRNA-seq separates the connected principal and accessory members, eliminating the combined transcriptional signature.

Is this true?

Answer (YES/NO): YES